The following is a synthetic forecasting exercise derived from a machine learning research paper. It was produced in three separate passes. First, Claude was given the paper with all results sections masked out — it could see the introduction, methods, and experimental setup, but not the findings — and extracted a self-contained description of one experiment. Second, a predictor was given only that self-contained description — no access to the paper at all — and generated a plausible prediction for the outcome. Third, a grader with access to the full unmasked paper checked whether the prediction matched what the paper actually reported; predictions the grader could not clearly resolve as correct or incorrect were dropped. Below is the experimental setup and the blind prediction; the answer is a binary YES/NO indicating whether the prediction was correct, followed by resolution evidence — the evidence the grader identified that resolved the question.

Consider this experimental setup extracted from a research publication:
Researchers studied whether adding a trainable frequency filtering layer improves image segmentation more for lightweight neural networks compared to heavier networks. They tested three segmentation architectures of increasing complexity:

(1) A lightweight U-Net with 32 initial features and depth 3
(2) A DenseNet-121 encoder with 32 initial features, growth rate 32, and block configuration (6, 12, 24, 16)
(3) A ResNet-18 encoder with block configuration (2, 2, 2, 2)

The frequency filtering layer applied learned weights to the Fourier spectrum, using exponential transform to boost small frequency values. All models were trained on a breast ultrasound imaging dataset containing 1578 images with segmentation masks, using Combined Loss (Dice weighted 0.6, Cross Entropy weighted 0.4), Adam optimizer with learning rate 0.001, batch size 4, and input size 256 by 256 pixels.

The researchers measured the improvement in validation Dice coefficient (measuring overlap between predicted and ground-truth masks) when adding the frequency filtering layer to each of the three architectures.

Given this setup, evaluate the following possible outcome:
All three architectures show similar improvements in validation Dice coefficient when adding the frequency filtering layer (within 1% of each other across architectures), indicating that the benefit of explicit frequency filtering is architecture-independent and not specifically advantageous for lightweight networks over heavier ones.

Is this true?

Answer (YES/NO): NO